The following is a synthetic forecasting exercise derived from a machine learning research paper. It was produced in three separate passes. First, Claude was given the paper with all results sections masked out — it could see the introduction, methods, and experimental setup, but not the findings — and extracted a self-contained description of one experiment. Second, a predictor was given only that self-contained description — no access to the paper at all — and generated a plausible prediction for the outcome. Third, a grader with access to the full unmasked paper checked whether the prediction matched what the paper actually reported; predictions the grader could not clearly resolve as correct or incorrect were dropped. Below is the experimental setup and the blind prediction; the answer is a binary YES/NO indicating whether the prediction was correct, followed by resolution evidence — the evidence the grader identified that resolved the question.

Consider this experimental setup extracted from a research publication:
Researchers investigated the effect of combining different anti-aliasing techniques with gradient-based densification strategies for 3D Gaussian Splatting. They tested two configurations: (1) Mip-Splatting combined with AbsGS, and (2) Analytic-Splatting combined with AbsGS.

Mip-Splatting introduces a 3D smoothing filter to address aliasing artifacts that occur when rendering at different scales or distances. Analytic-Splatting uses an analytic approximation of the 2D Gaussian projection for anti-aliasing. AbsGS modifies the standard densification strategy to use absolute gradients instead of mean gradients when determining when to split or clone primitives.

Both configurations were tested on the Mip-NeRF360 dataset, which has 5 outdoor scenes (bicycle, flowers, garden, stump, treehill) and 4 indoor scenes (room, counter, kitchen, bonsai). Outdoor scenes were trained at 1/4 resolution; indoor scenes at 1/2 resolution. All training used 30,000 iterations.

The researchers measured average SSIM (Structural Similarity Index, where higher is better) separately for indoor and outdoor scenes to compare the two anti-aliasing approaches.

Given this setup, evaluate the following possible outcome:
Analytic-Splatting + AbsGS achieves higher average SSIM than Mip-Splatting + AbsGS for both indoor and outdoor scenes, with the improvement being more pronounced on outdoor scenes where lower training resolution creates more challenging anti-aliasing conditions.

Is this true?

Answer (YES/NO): YES